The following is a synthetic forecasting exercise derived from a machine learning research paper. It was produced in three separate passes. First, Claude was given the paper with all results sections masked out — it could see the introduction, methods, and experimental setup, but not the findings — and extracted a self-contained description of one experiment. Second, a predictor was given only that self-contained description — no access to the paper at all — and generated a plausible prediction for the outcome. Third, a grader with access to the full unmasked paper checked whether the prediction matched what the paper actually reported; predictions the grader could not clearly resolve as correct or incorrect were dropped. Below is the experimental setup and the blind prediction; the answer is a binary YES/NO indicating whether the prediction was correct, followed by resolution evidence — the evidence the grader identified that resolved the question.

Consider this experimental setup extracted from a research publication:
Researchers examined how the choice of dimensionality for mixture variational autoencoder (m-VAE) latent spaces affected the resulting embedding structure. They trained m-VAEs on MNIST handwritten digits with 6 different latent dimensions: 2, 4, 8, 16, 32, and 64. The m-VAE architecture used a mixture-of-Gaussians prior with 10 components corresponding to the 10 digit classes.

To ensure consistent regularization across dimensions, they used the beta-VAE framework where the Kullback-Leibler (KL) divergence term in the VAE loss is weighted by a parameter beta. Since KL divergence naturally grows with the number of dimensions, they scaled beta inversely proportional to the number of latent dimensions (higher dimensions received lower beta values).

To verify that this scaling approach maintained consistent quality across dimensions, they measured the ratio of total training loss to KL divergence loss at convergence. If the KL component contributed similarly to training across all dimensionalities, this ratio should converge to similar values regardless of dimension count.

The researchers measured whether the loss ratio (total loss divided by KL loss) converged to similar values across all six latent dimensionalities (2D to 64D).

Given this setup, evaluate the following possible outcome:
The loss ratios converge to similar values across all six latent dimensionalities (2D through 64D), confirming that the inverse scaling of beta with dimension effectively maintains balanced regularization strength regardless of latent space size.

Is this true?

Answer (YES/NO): YES